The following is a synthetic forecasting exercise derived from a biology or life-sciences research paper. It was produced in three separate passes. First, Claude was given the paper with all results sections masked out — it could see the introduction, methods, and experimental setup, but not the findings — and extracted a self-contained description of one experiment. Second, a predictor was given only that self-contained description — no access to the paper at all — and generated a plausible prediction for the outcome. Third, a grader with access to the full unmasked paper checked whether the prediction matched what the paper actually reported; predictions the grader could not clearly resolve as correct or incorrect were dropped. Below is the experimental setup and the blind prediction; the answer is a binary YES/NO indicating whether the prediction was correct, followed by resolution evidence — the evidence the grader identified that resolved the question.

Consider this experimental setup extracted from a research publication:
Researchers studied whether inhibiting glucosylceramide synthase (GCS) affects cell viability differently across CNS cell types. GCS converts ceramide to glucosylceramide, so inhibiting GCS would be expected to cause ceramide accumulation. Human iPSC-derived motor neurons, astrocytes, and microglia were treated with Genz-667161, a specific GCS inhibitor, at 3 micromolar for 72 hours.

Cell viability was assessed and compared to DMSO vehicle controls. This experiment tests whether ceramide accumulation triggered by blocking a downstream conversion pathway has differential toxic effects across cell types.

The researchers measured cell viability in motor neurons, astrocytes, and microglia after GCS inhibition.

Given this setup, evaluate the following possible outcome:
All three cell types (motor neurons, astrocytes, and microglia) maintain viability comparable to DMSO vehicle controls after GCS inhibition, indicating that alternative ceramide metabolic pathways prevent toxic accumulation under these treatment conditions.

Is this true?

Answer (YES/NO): NO